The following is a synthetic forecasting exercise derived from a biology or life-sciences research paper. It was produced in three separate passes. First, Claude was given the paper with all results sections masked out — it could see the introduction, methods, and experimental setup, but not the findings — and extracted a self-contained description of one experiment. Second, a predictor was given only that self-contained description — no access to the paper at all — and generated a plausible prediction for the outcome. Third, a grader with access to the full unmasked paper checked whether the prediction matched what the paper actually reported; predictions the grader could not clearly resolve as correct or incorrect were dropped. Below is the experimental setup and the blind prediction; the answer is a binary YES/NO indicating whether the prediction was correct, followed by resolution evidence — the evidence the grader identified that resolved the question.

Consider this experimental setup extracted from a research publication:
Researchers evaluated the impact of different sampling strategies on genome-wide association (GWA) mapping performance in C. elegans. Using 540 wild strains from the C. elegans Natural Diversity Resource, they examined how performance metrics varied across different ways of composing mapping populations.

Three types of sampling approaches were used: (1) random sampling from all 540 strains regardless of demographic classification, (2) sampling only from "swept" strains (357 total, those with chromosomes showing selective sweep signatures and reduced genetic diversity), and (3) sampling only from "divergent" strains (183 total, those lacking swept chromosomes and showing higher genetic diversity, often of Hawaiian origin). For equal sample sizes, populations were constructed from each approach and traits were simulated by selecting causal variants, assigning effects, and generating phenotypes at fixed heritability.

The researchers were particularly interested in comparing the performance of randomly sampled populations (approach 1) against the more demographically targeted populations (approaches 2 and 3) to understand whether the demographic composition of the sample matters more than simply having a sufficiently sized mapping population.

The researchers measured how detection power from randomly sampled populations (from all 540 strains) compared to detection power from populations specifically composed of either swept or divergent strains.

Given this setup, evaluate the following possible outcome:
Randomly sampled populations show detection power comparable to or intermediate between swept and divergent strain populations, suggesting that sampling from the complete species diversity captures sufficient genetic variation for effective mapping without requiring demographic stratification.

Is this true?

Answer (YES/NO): NO